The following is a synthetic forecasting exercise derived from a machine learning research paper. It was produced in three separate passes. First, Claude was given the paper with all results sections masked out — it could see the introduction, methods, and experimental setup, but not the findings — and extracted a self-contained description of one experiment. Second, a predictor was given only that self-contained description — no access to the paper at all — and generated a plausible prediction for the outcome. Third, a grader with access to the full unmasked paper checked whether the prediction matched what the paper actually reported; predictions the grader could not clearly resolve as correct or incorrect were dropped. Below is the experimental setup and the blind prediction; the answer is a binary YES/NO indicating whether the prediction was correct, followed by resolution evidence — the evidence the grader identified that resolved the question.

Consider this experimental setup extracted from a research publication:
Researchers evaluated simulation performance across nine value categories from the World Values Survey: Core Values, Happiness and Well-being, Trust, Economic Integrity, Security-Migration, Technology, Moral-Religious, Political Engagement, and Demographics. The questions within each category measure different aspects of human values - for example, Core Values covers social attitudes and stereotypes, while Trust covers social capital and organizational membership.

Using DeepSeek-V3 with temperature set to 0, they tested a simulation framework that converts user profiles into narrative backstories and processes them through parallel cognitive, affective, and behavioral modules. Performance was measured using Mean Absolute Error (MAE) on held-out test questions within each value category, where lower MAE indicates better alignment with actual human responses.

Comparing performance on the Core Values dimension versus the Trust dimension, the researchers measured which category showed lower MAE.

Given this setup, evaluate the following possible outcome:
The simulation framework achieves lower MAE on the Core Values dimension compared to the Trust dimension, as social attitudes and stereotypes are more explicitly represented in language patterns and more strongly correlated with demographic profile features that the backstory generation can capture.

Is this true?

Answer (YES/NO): NO